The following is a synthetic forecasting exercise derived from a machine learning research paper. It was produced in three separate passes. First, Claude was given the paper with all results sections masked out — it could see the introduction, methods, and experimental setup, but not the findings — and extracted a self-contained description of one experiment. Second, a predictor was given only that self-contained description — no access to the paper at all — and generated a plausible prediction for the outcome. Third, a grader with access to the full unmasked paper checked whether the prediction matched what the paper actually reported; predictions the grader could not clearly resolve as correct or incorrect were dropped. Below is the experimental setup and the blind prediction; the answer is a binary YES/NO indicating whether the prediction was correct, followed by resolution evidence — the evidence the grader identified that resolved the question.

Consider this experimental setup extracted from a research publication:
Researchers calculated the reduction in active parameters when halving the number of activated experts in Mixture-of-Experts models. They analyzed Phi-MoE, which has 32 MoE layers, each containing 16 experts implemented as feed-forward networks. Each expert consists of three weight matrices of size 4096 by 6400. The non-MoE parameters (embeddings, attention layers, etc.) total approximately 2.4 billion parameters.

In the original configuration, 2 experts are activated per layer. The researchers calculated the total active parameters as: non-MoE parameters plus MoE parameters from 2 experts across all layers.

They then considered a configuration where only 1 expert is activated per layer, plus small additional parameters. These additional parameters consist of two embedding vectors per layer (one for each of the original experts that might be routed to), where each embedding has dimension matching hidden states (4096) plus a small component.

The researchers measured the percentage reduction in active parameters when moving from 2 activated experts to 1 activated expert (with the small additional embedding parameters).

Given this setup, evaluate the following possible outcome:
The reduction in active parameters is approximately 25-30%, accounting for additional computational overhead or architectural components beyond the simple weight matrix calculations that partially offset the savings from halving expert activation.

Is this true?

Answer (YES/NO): NO